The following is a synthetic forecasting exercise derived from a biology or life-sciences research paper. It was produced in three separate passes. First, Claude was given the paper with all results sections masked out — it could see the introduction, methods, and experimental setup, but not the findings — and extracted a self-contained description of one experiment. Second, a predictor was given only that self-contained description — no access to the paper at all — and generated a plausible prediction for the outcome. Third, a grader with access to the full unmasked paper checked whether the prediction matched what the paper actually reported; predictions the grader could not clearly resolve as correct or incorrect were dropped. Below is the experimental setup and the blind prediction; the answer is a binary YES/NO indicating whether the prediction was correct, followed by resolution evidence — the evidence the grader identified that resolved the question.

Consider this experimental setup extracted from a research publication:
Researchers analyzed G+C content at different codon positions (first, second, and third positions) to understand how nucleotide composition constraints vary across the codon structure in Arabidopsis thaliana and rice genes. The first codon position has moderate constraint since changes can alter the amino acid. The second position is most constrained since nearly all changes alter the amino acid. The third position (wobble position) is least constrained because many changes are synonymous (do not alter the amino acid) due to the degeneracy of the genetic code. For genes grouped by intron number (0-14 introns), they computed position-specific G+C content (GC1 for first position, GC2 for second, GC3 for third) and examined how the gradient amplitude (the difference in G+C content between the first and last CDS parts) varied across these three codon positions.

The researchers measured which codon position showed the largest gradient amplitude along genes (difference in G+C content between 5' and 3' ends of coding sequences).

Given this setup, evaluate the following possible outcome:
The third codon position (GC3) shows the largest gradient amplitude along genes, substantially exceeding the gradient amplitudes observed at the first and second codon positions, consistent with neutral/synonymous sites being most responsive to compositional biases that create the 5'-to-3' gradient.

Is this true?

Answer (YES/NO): YES